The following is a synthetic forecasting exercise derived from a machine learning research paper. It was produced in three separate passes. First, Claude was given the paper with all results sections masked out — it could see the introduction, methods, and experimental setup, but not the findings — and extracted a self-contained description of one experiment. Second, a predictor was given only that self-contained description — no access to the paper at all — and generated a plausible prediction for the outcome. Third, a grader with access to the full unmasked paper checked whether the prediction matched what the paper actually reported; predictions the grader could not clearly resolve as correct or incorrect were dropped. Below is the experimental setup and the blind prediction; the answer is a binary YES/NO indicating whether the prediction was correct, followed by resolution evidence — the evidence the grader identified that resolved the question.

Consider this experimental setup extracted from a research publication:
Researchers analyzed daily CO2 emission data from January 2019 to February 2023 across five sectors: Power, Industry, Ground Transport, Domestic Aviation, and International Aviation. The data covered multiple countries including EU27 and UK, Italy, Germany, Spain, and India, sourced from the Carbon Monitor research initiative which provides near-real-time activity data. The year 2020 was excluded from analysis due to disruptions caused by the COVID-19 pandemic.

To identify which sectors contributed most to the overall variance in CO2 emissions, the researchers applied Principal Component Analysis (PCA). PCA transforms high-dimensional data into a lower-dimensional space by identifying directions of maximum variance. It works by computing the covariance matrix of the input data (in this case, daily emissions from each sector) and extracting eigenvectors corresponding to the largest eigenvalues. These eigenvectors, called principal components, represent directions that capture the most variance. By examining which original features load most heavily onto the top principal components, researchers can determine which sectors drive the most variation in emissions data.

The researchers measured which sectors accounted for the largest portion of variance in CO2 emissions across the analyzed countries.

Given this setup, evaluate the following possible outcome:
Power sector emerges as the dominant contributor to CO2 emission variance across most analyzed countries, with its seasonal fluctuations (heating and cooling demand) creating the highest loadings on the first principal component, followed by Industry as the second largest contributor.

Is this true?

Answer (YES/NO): NO